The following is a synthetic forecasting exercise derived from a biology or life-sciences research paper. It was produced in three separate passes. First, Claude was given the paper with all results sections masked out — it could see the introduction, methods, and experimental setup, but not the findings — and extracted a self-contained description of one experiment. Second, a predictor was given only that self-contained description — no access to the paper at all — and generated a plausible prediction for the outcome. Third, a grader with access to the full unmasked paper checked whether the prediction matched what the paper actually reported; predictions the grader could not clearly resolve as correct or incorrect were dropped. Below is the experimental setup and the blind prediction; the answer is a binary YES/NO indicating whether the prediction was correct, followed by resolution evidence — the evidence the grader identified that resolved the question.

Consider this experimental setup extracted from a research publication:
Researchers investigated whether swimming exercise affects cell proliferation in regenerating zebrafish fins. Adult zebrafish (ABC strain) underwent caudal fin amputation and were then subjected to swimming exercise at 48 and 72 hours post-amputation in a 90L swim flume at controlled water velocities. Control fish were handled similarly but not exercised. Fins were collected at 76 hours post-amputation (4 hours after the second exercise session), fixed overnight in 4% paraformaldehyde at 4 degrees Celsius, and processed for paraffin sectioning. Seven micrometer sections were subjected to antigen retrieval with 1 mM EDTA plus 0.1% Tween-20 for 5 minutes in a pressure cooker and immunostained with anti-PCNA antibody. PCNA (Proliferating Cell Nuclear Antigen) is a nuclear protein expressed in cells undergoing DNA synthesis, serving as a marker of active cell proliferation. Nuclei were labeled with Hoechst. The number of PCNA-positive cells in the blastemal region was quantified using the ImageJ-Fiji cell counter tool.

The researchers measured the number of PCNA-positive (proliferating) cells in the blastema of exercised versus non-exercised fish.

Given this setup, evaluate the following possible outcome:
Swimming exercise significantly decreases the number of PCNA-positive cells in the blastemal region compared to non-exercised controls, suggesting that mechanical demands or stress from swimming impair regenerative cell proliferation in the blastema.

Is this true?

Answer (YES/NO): YES